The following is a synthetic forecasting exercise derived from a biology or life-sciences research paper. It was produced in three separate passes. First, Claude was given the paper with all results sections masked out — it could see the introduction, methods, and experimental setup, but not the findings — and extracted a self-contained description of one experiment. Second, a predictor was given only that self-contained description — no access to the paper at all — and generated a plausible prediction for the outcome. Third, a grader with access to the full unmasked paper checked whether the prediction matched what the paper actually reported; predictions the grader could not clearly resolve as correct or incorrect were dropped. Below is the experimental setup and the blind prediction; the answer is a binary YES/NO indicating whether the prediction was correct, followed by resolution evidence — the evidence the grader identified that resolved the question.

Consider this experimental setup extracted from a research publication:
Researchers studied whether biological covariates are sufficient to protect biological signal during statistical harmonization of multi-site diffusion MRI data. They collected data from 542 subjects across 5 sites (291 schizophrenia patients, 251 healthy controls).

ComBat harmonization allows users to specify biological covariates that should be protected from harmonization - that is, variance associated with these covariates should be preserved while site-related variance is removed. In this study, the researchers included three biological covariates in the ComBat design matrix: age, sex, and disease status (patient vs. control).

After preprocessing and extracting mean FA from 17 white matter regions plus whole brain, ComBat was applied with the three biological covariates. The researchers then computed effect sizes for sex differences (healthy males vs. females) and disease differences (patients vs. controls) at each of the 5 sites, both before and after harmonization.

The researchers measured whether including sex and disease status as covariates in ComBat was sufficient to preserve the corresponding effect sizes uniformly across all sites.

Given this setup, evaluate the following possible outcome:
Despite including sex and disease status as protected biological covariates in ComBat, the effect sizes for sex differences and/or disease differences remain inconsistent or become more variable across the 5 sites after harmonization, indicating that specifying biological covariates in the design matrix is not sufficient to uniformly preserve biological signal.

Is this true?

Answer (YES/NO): YES